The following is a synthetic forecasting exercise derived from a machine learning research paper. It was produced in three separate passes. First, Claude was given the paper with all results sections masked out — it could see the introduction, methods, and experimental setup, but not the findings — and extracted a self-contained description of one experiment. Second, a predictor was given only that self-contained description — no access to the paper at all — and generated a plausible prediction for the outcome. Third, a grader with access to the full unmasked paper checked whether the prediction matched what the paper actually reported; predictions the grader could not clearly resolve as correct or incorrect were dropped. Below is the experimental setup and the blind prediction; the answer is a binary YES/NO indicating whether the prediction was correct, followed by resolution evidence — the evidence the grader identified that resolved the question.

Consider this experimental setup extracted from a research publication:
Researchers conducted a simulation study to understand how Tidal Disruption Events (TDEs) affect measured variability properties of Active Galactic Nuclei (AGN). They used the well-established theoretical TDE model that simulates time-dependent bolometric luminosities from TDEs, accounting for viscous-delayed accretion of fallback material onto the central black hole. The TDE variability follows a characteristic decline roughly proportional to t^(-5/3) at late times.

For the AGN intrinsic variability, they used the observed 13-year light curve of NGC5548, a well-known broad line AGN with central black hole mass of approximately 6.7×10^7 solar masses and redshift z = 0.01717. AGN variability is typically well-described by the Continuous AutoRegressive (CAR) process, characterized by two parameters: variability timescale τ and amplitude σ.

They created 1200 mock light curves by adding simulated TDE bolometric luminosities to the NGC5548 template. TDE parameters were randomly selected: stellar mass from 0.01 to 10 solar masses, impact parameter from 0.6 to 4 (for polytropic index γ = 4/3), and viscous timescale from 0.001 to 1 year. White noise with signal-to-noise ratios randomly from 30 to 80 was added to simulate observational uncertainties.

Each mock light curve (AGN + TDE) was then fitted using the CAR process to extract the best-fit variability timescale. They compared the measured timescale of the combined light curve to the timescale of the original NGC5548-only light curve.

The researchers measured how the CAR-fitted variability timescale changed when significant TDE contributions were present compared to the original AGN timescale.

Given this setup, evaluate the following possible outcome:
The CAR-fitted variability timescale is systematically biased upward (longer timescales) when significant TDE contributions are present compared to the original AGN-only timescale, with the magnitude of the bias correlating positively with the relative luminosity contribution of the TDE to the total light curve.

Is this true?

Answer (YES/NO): YES